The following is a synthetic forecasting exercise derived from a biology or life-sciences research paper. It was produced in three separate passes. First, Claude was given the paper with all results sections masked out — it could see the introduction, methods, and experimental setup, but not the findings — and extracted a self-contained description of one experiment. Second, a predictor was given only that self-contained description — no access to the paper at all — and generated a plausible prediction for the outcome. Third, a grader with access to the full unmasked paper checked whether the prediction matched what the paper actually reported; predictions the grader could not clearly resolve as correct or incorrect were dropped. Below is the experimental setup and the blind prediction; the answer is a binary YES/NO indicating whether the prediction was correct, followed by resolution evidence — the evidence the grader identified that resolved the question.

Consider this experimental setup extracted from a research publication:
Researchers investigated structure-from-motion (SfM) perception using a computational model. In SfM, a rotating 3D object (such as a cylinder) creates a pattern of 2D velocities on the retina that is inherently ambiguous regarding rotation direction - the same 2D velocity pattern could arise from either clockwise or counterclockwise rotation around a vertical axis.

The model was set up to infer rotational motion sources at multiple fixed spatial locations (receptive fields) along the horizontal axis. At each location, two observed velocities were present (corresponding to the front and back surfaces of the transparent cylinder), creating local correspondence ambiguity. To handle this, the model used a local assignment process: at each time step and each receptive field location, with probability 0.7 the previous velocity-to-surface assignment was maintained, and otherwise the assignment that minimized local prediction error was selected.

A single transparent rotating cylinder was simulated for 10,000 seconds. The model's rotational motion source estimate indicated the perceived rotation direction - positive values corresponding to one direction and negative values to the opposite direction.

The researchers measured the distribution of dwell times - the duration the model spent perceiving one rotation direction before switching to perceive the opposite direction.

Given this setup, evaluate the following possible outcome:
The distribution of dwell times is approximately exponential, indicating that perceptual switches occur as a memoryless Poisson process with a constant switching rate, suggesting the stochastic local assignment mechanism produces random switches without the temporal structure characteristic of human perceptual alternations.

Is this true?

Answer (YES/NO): NO